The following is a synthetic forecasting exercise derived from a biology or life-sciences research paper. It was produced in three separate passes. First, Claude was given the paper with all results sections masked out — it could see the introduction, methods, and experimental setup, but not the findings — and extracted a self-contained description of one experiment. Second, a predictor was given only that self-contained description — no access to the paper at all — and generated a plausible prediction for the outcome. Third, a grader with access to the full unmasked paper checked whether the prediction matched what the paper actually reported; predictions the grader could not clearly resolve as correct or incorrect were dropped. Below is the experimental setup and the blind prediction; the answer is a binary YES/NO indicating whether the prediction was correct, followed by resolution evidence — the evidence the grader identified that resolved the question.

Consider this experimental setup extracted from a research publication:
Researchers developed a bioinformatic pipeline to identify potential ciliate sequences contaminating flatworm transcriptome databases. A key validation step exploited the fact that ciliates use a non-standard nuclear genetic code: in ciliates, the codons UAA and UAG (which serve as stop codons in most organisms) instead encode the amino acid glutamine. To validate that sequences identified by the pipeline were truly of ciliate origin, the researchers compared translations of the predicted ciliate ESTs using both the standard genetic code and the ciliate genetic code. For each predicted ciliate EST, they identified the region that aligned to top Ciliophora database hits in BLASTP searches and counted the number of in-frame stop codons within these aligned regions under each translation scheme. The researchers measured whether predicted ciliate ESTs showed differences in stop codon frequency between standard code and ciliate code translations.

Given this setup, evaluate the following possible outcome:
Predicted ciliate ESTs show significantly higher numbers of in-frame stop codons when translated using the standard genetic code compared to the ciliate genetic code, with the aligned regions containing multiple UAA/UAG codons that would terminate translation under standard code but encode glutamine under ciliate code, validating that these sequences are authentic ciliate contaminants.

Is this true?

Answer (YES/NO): YES